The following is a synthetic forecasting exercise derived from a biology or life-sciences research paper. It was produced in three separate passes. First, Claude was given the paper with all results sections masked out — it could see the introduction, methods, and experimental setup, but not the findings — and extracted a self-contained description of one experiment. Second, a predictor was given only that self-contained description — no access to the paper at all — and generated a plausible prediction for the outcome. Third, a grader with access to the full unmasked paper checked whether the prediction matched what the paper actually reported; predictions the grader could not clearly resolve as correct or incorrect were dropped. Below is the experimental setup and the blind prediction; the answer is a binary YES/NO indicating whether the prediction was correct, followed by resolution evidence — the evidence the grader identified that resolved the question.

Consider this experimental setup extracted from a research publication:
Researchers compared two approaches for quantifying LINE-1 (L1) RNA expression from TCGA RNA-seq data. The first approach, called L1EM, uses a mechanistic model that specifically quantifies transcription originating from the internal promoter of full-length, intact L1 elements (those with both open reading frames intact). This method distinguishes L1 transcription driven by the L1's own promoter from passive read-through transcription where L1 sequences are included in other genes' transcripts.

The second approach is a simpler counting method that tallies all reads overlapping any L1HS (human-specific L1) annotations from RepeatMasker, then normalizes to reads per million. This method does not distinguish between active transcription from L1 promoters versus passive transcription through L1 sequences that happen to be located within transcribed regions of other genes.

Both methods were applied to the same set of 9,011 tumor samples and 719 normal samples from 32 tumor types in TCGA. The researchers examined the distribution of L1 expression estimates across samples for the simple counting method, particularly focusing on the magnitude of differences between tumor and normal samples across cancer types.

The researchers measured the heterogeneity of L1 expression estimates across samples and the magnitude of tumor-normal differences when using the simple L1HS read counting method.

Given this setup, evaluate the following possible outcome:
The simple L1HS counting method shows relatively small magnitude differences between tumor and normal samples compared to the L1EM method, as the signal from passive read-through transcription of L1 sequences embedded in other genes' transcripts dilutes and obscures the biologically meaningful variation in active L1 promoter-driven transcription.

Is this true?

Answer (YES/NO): YES